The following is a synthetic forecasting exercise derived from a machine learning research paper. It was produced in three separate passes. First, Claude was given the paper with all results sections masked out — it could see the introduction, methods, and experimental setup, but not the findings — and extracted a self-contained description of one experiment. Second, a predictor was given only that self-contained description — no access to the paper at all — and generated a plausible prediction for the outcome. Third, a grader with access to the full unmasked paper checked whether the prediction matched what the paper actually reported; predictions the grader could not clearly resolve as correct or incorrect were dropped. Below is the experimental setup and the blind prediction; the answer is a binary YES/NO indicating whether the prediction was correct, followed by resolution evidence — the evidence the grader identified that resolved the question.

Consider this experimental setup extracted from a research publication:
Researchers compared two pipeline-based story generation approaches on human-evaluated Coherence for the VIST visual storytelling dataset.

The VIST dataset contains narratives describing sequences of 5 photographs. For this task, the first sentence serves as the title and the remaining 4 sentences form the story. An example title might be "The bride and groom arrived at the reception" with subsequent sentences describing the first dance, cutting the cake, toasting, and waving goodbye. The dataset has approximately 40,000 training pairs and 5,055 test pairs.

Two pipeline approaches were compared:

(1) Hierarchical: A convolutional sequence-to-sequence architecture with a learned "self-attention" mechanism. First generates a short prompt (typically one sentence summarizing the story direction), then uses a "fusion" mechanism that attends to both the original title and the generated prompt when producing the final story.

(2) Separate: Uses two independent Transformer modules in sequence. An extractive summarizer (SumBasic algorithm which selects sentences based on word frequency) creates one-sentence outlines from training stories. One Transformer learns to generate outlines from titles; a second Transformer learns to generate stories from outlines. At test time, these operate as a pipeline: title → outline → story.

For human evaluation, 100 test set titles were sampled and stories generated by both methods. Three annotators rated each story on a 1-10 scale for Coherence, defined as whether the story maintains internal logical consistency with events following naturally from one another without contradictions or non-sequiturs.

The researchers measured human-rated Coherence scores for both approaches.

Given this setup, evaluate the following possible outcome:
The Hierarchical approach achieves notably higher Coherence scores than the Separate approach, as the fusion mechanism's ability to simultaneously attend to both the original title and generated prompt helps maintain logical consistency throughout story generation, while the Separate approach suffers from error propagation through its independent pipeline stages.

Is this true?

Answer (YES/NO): NO